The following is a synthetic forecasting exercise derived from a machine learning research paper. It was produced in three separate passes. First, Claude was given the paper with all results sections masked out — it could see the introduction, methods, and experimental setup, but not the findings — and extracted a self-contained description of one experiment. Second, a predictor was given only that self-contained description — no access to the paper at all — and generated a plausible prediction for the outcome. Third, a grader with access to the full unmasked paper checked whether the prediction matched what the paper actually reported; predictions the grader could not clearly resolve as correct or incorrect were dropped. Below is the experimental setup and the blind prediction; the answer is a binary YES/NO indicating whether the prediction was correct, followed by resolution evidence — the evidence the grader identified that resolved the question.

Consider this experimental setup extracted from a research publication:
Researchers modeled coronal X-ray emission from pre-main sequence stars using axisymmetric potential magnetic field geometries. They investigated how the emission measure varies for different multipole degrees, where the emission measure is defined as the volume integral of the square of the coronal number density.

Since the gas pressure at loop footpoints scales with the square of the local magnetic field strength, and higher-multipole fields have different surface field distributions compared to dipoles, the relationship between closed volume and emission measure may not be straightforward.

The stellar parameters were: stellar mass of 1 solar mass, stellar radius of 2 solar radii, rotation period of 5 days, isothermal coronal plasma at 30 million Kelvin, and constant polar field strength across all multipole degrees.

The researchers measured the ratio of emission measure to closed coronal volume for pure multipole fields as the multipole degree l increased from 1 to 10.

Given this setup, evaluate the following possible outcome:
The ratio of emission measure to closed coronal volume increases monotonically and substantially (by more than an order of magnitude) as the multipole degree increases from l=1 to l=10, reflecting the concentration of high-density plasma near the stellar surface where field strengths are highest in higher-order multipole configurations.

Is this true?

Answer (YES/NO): NO